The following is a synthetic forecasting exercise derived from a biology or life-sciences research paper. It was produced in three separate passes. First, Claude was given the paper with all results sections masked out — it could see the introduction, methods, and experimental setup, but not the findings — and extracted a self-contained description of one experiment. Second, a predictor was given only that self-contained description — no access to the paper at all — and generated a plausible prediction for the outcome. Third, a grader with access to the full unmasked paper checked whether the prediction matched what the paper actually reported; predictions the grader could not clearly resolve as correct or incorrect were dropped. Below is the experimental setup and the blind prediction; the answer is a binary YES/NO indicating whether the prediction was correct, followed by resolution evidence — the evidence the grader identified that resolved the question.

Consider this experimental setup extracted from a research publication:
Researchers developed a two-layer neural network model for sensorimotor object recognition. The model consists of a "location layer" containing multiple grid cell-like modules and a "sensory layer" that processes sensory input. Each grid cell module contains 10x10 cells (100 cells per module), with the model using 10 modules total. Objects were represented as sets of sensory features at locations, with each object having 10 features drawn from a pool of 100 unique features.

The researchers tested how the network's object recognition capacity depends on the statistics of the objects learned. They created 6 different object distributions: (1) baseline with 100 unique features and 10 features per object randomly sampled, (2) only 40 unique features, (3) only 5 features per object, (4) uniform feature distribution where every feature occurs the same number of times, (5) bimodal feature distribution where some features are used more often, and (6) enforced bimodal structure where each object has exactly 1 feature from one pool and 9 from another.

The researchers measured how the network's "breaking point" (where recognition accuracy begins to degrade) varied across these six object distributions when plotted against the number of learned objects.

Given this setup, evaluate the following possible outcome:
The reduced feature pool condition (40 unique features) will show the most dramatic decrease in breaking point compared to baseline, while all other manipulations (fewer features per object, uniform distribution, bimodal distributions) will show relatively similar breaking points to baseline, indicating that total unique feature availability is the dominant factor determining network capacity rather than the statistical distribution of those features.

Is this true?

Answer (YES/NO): NO